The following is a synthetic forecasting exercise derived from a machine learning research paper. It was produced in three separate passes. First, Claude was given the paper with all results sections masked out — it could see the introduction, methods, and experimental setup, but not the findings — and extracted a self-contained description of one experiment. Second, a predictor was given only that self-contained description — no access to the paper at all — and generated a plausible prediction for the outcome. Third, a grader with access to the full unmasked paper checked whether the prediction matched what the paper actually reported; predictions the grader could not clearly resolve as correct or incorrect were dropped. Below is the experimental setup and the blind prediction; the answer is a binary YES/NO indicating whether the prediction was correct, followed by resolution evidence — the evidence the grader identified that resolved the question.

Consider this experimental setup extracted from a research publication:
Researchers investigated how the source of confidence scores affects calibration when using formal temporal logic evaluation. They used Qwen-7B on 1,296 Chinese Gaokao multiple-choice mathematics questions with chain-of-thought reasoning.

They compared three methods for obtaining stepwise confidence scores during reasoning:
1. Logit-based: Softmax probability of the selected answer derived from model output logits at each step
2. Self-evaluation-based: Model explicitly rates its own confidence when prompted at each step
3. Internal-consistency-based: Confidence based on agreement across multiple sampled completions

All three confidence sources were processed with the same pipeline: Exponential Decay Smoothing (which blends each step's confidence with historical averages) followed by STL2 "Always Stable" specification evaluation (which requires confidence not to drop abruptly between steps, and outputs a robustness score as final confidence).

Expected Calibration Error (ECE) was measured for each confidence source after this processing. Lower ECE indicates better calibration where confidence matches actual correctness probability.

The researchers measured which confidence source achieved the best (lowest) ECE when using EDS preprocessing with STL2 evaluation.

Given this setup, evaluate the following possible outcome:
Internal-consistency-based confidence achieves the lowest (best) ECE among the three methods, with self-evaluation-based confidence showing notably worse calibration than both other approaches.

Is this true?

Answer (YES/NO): NO